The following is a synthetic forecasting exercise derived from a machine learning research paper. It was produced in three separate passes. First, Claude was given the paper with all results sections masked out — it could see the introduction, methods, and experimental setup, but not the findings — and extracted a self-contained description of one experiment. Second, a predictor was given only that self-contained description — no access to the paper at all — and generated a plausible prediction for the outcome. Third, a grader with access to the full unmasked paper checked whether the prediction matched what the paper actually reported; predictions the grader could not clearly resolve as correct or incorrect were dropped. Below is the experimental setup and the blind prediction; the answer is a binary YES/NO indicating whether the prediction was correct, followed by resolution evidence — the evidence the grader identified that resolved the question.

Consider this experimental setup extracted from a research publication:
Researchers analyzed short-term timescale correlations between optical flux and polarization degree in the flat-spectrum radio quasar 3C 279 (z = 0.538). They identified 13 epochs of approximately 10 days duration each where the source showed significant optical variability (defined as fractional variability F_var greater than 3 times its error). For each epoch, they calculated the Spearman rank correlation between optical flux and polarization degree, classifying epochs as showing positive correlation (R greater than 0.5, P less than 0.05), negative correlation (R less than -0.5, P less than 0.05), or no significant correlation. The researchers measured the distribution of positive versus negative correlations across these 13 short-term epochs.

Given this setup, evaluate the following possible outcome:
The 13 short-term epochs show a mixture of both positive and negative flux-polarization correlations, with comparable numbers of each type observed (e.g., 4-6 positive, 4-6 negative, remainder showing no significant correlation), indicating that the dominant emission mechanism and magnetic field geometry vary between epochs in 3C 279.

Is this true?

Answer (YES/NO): NO